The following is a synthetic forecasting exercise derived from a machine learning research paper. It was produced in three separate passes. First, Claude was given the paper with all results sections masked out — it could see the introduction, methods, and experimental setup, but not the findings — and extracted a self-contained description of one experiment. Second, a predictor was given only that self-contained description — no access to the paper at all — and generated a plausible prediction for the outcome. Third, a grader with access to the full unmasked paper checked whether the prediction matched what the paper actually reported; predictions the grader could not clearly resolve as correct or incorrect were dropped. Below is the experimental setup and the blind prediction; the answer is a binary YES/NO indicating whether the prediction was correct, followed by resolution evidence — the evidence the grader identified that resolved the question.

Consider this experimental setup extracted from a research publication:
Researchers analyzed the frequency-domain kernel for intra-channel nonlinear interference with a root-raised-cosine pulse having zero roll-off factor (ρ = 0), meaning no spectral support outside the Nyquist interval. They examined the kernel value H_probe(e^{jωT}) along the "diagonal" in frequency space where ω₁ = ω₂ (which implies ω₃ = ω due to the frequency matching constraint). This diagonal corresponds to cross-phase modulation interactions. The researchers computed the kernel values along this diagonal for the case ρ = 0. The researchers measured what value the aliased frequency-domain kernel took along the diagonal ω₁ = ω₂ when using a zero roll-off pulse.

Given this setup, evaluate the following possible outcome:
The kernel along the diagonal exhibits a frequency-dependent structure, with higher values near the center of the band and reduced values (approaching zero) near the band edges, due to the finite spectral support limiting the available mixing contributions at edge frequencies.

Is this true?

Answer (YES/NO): NO